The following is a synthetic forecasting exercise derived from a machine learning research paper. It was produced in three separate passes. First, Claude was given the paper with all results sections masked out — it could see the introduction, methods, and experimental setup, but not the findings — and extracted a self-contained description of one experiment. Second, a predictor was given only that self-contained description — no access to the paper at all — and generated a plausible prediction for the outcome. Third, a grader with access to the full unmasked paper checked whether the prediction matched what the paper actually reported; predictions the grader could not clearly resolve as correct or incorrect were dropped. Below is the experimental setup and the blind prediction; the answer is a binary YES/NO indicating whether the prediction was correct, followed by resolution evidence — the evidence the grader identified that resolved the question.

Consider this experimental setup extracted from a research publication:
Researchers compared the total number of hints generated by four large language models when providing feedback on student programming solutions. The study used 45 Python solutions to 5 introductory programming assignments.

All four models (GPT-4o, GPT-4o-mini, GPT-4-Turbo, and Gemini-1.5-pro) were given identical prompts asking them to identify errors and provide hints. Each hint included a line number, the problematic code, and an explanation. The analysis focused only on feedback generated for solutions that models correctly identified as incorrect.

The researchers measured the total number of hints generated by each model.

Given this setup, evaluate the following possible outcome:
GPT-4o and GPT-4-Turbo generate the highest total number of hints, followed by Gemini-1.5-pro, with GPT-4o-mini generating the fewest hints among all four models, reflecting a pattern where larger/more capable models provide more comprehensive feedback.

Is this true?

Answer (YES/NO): NO